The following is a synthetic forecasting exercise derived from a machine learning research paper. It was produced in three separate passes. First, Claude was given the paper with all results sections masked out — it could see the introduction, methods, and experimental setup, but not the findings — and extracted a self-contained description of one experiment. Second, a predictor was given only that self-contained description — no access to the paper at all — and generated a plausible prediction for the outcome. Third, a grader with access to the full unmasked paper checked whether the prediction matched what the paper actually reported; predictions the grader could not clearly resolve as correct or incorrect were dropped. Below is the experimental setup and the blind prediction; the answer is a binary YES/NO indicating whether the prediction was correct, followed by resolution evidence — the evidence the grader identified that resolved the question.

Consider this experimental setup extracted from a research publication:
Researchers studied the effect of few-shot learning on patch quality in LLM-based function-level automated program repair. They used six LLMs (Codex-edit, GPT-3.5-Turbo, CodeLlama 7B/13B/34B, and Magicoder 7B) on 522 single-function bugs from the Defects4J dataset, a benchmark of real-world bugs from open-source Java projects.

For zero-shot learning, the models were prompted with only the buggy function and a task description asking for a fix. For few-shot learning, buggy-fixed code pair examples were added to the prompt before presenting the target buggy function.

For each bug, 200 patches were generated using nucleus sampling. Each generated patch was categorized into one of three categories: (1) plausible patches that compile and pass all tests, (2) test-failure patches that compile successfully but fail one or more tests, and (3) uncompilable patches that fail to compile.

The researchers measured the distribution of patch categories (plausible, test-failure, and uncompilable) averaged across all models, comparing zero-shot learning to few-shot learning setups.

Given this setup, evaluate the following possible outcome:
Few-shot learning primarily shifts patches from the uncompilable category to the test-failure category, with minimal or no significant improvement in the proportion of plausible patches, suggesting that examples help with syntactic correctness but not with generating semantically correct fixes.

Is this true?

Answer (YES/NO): NO